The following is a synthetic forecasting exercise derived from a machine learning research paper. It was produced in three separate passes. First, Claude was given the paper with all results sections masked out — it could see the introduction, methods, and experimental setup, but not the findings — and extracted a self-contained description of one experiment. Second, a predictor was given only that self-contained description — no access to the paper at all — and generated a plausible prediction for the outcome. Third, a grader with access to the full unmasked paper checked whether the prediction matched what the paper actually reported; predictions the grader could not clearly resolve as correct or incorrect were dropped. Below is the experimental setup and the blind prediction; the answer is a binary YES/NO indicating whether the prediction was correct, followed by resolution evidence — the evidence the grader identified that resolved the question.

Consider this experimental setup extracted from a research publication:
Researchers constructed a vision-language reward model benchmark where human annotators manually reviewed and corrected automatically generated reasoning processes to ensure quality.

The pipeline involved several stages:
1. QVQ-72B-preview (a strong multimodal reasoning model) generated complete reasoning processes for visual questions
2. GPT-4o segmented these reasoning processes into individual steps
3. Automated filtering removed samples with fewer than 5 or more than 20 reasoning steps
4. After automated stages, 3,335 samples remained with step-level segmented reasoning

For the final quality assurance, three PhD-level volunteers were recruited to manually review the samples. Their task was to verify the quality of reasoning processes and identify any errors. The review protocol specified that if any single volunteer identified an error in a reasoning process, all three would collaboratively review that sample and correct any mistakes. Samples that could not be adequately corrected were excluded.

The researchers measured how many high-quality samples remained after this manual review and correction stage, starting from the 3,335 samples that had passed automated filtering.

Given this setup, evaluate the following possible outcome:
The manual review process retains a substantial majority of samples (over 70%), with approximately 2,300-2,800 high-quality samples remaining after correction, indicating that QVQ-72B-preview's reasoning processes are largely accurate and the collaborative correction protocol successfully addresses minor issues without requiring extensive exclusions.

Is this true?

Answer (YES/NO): NO